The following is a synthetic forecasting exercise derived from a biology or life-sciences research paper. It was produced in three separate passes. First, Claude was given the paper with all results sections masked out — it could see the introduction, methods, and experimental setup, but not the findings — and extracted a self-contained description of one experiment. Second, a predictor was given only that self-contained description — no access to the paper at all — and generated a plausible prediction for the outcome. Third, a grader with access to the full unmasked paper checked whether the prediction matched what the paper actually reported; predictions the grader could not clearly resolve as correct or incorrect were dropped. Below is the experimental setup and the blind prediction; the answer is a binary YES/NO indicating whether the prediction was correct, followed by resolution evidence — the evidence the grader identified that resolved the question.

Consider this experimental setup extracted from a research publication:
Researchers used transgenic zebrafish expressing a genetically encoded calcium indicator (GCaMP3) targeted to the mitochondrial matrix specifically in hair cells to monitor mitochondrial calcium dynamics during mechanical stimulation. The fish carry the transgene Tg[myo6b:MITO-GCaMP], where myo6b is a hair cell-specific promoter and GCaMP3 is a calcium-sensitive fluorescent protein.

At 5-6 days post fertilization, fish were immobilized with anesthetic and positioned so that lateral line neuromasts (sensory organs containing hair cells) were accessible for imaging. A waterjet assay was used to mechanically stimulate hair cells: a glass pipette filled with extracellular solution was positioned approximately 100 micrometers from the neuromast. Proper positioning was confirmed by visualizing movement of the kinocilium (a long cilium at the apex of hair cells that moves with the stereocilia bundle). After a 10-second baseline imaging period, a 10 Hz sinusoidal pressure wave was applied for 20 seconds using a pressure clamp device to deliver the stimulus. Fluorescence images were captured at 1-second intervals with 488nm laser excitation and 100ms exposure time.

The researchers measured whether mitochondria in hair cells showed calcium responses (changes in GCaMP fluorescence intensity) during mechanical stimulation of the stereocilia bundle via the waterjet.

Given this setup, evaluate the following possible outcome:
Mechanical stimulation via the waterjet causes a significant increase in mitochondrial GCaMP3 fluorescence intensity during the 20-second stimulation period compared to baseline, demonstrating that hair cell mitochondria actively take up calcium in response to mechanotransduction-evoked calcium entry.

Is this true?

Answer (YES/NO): YES